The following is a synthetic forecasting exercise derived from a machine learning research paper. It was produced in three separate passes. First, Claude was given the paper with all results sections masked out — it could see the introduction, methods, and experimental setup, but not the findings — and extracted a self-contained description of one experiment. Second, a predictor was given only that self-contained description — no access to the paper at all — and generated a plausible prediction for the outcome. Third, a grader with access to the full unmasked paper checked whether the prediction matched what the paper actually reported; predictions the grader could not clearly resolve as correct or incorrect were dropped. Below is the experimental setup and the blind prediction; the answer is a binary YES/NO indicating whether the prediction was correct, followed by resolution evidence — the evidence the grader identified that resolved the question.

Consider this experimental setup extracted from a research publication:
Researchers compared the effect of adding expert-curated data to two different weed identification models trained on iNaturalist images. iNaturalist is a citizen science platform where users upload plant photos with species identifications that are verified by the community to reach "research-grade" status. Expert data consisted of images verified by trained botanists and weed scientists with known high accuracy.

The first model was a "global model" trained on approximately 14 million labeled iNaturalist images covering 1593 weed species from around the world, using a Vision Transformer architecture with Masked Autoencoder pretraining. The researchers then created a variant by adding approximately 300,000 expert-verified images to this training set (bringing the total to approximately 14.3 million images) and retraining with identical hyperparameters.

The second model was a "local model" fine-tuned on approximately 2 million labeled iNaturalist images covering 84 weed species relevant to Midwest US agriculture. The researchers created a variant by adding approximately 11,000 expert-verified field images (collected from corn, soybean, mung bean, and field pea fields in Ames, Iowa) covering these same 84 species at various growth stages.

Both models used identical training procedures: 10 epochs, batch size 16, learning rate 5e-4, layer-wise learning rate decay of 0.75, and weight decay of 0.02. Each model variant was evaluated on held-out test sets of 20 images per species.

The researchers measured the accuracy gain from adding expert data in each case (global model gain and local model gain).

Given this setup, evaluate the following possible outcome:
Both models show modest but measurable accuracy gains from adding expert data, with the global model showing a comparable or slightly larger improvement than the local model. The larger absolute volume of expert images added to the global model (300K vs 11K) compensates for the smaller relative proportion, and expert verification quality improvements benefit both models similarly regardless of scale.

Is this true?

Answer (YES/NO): YES